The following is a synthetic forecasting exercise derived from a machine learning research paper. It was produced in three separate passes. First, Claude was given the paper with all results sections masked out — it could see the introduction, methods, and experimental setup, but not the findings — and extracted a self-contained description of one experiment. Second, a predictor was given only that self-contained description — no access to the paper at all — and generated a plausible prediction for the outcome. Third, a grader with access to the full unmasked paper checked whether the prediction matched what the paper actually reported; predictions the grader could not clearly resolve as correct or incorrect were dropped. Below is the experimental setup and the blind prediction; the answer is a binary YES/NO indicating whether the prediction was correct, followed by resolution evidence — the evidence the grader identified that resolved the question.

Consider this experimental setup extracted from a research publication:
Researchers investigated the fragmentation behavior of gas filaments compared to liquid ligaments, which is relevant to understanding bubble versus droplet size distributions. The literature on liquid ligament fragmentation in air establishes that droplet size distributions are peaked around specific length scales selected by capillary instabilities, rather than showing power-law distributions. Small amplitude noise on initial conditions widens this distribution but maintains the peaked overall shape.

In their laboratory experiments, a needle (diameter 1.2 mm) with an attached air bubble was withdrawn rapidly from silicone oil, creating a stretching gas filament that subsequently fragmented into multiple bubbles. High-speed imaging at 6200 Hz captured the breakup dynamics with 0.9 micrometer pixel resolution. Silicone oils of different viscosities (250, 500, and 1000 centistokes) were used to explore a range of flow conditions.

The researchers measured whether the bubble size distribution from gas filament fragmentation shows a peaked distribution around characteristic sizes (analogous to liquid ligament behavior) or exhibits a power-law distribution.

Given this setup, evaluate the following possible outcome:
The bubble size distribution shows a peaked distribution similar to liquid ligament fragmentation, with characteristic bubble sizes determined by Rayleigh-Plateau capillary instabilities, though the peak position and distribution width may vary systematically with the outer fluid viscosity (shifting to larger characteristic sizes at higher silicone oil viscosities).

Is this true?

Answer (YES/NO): NO